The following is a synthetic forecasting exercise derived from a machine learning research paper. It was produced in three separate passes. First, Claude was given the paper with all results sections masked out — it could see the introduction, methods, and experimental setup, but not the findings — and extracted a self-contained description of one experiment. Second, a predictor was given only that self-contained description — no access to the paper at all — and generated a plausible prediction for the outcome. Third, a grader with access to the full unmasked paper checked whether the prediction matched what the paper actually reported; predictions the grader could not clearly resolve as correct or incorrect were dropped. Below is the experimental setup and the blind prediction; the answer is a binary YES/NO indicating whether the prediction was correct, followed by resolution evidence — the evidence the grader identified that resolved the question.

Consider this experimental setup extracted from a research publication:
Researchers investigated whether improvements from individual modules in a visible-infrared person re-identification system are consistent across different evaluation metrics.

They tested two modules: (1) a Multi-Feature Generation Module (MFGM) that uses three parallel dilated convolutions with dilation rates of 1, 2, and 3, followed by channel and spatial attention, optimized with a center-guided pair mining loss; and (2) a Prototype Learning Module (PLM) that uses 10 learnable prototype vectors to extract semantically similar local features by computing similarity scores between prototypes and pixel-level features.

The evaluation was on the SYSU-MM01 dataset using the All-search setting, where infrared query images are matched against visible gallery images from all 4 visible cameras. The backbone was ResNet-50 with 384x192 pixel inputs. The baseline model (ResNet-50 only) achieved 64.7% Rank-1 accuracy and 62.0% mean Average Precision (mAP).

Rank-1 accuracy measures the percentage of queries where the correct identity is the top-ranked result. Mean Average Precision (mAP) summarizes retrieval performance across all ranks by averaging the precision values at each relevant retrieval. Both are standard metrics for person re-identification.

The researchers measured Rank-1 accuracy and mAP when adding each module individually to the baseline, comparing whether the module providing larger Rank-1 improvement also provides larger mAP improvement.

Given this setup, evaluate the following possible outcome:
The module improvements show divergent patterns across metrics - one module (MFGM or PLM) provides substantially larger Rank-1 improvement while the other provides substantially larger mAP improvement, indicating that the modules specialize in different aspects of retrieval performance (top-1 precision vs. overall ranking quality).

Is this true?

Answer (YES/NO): NO